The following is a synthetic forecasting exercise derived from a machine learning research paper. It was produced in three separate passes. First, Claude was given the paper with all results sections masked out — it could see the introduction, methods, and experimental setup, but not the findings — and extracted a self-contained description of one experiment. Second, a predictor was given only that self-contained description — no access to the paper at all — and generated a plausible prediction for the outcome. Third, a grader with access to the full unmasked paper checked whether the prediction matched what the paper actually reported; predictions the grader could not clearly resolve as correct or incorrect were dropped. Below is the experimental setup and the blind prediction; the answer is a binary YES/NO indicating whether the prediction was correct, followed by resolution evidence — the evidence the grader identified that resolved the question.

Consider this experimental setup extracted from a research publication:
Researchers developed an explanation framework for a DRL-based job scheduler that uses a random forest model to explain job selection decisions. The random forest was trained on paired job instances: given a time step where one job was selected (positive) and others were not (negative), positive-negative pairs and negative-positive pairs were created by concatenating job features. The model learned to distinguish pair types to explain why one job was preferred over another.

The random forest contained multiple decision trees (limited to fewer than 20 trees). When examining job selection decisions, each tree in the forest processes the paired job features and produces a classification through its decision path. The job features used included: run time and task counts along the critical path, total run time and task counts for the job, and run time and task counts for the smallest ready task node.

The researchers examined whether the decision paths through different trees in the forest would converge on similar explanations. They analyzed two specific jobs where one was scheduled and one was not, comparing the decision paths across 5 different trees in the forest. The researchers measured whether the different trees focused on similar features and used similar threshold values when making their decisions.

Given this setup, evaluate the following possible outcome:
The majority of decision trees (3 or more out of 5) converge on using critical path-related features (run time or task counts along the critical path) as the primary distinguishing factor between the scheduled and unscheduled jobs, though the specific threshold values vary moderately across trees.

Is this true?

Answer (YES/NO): NO